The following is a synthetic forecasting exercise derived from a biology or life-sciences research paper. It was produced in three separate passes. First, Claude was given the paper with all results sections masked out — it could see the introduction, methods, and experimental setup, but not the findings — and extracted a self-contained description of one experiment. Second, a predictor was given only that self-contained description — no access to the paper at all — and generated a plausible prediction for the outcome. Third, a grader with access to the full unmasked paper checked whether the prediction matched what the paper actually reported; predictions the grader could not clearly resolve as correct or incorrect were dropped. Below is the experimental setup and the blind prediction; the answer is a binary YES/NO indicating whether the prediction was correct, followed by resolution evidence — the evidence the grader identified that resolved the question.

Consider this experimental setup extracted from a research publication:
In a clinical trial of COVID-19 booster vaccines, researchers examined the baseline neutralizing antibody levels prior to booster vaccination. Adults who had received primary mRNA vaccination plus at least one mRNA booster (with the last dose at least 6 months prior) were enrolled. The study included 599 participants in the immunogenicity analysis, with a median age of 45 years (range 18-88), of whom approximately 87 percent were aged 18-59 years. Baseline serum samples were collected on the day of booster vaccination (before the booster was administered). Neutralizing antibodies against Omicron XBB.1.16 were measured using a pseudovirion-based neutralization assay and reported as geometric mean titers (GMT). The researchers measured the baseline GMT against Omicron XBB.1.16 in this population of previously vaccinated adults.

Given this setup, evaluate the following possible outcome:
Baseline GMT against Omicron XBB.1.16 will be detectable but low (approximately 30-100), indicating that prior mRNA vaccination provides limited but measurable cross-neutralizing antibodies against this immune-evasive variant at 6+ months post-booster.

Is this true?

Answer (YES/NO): NO